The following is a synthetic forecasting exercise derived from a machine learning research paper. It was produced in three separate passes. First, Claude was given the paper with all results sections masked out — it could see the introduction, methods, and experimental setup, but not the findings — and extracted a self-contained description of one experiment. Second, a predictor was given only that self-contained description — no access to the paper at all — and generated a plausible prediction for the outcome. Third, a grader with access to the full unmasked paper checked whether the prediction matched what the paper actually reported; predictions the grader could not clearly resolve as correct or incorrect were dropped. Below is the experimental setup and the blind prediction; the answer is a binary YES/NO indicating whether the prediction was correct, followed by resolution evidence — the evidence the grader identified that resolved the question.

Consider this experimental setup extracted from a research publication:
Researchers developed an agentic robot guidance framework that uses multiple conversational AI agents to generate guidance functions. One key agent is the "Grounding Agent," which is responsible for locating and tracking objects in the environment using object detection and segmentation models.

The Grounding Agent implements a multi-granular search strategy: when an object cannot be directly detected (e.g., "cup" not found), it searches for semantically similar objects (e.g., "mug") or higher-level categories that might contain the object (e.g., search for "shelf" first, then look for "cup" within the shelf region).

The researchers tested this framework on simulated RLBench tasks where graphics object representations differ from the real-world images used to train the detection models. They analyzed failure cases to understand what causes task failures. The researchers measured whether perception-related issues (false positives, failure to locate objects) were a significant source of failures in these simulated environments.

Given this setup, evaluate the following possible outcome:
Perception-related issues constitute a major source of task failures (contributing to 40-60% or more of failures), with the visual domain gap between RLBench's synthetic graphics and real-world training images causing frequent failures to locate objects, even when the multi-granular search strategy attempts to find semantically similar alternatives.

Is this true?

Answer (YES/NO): NO